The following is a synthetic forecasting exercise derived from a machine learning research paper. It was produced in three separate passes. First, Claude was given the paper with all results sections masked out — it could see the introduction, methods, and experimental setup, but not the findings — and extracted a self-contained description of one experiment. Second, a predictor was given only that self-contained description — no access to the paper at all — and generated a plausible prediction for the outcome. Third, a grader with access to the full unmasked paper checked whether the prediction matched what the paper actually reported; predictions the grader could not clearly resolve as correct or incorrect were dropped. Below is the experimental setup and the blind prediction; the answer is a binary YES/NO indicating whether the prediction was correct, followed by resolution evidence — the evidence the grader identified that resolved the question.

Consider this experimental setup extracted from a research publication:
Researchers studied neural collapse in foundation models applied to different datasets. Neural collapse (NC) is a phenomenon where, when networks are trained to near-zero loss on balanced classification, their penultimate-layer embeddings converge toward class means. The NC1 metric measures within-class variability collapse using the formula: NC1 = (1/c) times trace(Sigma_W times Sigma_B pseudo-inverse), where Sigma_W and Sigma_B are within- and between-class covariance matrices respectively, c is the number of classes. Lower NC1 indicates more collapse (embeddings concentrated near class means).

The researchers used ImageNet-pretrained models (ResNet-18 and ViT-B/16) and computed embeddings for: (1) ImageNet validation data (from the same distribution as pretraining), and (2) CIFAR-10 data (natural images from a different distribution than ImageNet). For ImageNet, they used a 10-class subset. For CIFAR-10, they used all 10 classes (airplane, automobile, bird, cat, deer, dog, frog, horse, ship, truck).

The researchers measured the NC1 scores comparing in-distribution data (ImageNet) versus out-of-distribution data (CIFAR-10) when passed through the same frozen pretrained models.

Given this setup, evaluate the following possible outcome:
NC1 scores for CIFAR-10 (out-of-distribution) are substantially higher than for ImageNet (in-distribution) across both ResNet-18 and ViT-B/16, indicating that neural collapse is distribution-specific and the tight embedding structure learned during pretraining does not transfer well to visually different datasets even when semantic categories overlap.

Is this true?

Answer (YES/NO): NO